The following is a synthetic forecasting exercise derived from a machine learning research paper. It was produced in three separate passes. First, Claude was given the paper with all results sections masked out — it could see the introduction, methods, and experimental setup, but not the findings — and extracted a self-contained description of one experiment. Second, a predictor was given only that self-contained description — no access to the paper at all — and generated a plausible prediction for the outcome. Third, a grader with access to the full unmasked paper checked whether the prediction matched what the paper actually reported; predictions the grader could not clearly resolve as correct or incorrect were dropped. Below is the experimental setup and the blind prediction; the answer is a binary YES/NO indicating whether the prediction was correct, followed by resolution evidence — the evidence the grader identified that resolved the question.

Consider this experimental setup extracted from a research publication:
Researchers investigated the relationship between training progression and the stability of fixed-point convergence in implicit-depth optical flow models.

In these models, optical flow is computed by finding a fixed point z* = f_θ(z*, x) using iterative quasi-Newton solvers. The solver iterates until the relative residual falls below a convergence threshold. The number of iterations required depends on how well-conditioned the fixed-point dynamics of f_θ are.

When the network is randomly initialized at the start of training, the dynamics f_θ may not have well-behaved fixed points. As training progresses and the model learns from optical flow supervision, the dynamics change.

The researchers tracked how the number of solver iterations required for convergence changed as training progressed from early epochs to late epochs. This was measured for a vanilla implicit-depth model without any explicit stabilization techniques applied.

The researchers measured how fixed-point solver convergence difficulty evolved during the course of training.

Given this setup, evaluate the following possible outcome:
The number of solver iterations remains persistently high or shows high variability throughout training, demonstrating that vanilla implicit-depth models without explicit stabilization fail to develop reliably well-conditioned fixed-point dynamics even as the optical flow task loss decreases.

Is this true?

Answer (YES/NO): NO